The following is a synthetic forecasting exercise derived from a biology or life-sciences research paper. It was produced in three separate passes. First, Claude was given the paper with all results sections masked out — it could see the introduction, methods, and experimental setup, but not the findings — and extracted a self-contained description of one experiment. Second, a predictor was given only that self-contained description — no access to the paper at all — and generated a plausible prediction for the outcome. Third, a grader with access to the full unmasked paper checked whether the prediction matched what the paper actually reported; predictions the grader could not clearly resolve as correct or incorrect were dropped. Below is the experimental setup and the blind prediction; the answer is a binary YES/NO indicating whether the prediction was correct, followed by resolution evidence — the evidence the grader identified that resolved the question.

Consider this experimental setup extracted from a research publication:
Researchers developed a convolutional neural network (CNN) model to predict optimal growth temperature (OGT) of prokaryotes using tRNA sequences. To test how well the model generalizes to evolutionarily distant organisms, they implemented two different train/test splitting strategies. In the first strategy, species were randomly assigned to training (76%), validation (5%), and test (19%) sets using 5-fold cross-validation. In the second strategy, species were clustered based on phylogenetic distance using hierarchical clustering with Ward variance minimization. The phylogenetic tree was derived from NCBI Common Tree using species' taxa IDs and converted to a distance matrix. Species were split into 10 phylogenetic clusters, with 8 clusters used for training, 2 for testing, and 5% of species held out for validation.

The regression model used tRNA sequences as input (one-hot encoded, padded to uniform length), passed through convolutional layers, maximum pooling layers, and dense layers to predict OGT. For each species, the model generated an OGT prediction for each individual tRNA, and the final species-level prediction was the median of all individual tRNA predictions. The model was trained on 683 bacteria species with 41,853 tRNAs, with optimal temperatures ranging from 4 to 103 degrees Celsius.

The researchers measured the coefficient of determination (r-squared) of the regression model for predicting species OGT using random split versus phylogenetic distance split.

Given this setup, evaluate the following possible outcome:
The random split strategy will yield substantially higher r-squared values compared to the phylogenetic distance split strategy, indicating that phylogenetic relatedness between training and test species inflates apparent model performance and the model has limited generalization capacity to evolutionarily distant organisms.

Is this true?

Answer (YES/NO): YES